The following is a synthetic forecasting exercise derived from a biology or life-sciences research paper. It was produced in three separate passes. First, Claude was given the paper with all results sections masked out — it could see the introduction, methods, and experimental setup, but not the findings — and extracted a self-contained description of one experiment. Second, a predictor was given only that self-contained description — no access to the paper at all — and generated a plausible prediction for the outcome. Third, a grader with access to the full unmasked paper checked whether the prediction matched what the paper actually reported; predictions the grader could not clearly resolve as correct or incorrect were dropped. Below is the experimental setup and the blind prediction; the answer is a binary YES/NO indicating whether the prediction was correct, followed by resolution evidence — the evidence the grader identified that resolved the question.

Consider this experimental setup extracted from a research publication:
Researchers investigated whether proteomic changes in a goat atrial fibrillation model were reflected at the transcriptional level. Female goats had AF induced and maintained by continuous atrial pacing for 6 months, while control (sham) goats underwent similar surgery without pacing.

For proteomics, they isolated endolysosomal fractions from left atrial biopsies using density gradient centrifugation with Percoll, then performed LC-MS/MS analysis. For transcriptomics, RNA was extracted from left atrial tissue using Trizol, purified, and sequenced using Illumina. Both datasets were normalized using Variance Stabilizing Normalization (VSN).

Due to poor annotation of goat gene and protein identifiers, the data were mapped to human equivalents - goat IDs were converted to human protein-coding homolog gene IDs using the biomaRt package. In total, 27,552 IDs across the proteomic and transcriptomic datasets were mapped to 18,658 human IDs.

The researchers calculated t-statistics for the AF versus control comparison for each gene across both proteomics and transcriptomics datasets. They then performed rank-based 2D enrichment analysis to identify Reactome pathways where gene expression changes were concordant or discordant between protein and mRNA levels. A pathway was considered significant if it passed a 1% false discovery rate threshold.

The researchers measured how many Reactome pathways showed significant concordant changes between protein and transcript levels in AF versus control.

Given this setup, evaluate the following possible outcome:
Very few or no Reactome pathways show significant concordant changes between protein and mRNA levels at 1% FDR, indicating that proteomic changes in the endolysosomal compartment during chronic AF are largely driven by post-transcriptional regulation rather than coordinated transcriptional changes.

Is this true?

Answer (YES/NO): NO